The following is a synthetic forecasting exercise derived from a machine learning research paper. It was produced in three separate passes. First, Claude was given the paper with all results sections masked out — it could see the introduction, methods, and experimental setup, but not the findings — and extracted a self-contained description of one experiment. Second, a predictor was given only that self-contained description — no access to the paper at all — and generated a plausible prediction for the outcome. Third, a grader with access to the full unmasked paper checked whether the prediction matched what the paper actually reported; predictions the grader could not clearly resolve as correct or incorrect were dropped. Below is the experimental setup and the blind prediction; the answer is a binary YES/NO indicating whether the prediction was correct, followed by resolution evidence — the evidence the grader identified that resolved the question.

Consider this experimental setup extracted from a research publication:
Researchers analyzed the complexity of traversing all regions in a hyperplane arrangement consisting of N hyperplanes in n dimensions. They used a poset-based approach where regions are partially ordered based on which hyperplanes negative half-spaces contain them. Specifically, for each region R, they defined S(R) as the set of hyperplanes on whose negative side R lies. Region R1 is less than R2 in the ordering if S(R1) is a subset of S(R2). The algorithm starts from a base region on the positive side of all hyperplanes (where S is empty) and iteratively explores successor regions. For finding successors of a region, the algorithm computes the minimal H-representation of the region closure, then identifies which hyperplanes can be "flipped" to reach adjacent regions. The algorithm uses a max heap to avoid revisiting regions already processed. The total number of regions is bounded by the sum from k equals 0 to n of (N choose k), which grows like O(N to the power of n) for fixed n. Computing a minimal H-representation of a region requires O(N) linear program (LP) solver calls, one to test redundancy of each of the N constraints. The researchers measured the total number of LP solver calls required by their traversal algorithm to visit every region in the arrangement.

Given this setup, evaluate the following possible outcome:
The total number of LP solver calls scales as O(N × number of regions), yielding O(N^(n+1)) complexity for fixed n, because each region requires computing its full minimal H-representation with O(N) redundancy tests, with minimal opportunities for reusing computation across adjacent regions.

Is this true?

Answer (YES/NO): YES